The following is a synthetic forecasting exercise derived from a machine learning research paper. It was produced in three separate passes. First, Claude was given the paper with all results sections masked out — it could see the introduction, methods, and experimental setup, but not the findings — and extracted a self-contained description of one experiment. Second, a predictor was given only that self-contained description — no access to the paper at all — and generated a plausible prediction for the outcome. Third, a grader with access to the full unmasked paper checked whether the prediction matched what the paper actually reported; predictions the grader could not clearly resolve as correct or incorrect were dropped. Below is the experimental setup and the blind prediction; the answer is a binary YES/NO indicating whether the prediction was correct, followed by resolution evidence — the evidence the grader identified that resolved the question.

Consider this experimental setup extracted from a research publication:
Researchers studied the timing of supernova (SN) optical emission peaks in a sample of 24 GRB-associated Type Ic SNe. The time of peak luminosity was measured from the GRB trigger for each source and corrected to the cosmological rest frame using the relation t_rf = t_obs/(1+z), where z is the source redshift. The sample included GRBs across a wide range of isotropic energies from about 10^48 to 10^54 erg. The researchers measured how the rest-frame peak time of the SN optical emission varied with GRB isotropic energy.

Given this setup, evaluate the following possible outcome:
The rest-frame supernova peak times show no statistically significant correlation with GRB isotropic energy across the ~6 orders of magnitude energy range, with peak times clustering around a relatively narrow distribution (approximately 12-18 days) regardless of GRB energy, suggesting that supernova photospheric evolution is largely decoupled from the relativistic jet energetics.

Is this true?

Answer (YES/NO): YES